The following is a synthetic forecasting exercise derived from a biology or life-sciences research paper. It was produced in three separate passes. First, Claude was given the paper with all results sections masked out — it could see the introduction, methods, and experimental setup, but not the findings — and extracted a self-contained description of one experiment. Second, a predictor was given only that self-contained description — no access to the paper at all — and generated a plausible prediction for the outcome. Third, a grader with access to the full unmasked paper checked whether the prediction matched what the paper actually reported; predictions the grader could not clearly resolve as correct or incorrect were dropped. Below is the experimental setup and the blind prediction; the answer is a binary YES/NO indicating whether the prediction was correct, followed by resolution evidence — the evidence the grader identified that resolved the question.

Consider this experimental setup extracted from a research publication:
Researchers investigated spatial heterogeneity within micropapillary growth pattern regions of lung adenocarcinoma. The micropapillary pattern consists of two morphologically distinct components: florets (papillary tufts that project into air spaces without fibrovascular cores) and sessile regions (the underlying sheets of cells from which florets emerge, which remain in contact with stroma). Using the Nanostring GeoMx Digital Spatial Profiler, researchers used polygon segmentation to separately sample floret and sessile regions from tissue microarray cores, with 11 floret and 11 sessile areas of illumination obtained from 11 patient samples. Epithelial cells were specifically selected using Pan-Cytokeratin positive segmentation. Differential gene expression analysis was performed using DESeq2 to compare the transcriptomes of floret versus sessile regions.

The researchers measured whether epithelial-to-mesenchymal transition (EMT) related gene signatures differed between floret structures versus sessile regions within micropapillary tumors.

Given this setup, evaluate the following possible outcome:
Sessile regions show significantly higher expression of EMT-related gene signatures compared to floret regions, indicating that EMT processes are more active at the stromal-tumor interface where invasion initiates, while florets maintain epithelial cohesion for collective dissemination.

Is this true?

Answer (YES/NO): YES